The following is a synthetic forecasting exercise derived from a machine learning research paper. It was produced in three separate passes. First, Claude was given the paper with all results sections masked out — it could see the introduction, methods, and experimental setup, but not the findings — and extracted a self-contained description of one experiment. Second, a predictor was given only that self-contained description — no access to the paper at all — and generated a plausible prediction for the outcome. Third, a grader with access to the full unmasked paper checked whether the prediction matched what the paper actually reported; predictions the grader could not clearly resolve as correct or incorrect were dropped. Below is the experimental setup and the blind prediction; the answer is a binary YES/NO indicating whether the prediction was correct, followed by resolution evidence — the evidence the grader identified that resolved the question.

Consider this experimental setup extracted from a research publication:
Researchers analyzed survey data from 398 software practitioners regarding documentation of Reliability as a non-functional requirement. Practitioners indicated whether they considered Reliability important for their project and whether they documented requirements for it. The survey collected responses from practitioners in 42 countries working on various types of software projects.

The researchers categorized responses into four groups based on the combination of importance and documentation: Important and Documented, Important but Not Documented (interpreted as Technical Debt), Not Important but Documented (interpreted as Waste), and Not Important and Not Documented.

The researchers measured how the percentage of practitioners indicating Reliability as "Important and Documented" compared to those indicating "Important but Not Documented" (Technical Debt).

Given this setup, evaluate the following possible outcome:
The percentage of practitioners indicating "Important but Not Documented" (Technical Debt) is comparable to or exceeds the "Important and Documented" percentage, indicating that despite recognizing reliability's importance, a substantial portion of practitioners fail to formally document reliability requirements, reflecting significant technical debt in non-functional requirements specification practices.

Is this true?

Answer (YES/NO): YES